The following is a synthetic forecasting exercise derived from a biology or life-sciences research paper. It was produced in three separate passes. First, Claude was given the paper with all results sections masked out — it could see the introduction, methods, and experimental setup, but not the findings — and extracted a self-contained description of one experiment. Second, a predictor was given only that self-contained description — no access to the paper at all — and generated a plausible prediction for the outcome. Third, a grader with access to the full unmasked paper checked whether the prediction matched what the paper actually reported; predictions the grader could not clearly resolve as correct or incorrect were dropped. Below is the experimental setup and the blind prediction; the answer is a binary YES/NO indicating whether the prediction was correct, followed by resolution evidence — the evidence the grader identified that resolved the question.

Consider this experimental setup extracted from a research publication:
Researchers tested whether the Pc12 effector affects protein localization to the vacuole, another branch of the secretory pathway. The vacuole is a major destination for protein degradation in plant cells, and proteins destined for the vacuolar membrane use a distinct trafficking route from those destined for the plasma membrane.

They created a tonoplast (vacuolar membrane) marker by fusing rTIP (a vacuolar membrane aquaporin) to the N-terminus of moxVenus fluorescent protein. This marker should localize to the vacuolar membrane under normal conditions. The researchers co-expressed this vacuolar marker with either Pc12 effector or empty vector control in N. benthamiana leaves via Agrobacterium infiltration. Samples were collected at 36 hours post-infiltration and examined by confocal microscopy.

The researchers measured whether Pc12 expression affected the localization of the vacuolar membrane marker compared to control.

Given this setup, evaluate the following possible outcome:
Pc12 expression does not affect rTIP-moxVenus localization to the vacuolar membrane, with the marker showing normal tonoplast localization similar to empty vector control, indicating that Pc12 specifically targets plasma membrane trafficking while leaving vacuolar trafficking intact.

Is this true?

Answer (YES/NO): NO